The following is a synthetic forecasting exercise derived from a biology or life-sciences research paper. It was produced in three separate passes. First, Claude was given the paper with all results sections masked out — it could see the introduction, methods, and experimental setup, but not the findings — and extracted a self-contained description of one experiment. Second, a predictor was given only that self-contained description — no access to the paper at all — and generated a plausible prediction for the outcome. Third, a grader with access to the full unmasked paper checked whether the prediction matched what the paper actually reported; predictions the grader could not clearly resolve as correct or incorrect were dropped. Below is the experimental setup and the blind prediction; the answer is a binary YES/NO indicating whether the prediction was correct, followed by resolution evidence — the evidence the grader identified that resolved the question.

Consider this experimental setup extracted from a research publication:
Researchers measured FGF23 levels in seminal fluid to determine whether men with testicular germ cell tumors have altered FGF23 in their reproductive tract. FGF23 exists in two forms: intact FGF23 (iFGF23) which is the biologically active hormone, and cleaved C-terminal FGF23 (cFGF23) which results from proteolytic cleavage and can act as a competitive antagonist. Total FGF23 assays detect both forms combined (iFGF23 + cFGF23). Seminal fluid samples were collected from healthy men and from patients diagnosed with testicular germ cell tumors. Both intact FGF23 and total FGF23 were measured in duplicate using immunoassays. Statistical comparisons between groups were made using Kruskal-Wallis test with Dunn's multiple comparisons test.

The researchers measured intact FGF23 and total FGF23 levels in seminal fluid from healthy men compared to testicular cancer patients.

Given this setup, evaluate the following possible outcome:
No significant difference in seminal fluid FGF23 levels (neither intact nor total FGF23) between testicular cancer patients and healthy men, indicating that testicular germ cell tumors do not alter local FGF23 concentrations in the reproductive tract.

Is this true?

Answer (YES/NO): NO